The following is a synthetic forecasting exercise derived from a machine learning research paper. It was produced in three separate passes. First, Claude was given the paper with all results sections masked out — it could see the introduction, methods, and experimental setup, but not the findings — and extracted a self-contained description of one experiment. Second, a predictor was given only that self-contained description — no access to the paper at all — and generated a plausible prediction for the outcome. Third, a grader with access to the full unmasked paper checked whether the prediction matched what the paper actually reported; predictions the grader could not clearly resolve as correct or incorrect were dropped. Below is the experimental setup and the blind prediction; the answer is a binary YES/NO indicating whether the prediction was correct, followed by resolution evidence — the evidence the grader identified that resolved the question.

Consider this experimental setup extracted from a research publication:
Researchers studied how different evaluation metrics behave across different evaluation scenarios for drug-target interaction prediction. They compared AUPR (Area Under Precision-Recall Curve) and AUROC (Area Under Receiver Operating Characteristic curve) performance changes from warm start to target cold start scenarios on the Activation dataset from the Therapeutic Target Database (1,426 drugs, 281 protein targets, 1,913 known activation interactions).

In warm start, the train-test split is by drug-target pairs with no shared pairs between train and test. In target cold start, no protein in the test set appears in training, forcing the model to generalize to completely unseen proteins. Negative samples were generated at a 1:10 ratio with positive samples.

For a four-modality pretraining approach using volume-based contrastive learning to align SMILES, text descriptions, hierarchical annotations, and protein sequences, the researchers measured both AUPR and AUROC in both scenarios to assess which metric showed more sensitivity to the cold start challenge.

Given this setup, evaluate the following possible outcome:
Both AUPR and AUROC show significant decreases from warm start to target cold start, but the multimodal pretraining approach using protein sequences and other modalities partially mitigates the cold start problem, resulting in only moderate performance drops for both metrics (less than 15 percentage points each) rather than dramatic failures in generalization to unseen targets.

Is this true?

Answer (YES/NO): NO